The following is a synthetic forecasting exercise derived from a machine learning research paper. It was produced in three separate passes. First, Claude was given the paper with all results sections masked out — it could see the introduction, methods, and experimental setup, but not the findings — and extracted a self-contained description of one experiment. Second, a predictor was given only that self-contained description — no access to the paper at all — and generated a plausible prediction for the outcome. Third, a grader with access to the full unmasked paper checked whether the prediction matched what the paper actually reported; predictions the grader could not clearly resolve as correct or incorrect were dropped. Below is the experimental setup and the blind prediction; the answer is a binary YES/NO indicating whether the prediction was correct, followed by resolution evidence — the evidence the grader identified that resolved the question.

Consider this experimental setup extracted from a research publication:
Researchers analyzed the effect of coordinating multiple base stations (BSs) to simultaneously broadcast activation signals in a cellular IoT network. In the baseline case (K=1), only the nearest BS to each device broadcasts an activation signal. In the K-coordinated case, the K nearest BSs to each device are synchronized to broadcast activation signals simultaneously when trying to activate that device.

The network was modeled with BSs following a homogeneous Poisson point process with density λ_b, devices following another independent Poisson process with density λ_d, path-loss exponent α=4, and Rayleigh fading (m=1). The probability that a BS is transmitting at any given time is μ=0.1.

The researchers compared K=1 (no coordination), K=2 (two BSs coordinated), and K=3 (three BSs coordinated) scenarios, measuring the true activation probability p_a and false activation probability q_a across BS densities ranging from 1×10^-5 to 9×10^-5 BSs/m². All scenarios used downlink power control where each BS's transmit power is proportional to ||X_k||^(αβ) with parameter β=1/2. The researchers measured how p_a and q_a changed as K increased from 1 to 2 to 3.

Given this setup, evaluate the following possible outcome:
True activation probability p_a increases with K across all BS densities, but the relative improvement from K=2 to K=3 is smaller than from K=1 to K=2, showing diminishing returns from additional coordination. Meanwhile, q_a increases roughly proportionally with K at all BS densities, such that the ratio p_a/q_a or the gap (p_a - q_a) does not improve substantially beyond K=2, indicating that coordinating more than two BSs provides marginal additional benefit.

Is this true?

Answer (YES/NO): NO